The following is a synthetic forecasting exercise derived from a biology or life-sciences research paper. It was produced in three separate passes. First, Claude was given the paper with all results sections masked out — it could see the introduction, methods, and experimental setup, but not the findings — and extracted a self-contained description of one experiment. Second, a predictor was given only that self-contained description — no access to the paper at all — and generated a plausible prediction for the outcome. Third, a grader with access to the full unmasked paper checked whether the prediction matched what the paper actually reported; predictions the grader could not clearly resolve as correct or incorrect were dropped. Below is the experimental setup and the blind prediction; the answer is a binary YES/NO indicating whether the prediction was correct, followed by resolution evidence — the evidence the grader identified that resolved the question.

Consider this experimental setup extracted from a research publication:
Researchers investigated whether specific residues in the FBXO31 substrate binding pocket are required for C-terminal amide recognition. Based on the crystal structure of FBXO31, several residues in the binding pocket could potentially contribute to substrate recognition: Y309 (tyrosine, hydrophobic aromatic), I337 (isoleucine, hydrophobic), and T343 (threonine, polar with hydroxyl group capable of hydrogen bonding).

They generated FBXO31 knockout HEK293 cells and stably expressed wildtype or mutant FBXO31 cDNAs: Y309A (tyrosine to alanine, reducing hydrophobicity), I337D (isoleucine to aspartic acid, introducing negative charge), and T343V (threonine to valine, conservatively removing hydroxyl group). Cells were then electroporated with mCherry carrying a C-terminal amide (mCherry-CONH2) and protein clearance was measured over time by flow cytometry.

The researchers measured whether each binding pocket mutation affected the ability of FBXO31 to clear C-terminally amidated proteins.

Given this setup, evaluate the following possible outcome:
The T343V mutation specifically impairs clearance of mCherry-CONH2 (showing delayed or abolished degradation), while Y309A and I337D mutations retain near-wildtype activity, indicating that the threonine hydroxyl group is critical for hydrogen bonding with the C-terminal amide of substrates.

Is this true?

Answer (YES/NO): NO